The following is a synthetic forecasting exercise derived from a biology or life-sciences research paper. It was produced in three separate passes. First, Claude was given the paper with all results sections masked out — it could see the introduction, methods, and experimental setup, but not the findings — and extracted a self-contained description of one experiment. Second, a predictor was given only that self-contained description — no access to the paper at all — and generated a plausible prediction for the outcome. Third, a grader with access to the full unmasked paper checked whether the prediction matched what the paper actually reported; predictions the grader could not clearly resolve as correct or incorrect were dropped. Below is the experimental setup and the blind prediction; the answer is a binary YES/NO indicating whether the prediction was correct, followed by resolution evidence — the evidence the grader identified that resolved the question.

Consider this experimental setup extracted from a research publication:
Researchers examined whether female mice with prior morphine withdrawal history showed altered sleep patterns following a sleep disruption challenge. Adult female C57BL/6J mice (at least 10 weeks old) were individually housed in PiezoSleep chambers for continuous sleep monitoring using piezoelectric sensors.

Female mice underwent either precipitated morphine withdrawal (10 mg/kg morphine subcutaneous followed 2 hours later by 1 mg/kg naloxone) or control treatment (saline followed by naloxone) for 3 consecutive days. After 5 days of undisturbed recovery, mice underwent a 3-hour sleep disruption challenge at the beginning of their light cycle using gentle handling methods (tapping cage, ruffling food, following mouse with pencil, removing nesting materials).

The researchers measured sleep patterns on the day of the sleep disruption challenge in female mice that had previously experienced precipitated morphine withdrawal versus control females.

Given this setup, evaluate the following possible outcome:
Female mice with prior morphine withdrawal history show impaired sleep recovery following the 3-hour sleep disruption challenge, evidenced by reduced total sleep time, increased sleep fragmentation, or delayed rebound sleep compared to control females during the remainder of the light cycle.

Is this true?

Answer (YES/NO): NO